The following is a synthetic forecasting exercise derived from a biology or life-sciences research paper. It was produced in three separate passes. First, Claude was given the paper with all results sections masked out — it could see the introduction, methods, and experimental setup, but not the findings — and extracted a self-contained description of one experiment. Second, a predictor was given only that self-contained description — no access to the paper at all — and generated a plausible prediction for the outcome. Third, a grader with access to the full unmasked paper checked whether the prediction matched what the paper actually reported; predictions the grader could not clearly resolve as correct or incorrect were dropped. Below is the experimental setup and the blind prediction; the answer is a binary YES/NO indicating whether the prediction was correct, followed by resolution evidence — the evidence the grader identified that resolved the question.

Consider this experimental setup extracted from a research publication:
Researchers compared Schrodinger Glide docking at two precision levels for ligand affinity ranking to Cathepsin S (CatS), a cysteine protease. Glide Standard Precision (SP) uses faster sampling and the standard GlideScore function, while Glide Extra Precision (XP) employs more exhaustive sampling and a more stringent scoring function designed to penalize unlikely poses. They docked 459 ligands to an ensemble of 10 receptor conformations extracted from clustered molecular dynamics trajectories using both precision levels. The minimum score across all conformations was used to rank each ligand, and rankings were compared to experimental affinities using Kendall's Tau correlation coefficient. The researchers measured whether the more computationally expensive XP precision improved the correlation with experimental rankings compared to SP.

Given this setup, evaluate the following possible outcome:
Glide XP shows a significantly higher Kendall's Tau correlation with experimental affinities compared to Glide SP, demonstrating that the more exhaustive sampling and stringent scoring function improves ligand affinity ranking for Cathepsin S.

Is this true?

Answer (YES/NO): NO